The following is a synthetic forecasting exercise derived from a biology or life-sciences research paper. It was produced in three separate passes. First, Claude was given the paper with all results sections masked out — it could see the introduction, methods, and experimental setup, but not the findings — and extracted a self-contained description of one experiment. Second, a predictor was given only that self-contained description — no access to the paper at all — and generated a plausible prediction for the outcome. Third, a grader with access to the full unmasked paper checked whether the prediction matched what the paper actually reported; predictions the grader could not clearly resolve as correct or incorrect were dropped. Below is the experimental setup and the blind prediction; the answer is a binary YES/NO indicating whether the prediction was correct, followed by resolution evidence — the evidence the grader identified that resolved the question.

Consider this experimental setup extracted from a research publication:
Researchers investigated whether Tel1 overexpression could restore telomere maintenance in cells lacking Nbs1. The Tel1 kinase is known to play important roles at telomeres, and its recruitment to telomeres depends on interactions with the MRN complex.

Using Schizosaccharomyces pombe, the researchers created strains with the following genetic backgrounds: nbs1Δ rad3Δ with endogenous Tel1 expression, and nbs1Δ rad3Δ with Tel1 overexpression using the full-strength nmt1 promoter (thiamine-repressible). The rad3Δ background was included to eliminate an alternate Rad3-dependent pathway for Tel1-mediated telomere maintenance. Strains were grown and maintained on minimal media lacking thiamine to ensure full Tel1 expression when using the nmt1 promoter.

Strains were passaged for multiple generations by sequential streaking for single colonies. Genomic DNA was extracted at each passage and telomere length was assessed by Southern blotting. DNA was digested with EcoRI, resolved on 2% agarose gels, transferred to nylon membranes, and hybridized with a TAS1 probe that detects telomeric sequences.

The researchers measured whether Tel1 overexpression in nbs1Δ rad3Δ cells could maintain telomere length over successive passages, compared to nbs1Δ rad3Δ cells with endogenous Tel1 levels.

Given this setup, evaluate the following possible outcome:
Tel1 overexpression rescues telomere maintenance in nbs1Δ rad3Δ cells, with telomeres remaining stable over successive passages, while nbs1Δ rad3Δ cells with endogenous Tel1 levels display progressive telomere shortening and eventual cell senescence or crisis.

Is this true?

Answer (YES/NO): YES